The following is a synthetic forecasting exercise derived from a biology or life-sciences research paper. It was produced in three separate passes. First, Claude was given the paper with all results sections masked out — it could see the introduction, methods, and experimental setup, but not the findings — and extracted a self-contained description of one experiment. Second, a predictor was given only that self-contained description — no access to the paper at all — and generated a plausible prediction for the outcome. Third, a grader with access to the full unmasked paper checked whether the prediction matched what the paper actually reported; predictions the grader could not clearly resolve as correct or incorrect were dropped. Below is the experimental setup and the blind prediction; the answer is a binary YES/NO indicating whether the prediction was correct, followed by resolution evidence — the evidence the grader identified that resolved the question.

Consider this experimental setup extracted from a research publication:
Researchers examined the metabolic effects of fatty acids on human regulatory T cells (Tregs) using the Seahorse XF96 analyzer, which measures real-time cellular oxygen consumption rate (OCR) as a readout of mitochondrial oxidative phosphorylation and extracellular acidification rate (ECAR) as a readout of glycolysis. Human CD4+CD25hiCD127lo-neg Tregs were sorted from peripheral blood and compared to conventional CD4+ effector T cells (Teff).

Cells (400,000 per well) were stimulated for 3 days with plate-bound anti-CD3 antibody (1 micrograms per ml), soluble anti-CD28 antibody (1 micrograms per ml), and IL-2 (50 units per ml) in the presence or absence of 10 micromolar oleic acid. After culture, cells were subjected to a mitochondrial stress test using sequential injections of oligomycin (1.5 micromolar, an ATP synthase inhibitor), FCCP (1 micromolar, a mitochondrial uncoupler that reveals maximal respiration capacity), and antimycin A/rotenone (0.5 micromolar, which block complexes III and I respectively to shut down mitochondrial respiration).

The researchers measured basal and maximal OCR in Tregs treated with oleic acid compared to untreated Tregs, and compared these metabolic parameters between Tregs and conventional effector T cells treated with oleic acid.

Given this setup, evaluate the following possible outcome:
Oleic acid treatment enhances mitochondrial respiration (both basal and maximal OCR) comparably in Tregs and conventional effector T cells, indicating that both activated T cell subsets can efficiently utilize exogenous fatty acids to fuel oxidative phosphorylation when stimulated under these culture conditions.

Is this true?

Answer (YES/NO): NO